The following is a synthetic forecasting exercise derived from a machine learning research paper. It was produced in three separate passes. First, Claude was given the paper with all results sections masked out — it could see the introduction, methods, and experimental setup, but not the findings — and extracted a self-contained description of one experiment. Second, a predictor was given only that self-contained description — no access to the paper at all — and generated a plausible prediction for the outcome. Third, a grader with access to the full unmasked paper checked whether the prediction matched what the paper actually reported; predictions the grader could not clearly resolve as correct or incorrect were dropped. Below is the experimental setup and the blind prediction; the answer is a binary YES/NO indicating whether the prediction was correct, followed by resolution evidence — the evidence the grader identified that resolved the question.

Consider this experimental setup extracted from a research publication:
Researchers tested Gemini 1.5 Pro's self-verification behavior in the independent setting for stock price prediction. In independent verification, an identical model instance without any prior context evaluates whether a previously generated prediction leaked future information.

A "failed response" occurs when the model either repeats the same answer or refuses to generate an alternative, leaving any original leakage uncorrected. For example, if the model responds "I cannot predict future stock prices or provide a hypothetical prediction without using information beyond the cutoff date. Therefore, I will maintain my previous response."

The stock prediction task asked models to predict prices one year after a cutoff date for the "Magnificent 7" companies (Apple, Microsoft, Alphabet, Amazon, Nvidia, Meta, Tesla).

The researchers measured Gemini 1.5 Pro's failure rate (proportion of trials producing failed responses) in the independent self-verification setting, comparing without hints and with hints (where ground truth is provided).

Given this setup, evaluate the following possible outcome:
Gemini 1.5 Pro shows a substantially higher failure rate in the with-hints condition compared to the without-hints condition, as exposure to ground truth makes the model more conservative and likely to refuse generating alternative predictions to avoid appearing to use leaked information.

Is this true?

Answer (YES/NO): NO